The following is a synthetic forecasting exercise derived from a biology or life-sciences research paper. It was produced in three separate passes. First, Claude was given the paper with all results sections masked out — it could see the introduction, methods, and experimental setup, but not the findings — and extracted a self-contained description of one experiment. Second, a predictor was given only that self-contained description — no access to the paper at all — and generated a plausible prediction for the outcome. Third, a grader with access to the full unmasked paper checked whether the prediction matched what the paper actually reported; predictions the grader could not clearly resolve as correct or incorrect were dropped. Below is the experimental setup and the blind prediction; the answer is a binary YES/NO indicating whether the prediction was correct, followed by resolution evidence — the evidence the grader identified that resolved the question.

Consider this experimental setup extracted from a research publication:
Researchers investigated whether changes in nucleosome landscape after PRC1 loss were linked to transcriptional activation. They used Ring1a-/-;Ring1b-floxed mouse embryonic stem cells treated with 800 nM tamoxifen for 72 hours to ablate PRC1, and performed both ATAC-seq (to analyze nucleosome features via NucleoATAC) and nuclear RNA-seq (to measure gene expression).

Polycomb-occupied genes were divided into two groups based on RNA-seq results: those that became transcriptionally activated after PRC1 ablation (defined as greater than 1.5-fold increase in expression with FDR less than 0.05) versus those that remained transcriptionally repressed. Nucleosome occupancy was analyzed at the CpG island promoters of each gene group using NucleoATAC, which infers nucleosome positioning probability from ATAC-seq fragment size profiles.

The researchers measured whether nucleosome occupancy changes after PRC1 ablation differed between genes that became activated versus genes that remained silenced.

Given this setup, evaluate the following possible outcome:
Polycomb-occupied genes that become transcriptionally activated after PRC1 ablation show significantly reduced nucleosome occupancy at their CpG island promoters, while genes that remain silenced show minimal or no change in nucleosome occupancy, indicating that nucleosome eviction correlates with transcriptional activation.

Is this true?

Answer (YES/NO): NO